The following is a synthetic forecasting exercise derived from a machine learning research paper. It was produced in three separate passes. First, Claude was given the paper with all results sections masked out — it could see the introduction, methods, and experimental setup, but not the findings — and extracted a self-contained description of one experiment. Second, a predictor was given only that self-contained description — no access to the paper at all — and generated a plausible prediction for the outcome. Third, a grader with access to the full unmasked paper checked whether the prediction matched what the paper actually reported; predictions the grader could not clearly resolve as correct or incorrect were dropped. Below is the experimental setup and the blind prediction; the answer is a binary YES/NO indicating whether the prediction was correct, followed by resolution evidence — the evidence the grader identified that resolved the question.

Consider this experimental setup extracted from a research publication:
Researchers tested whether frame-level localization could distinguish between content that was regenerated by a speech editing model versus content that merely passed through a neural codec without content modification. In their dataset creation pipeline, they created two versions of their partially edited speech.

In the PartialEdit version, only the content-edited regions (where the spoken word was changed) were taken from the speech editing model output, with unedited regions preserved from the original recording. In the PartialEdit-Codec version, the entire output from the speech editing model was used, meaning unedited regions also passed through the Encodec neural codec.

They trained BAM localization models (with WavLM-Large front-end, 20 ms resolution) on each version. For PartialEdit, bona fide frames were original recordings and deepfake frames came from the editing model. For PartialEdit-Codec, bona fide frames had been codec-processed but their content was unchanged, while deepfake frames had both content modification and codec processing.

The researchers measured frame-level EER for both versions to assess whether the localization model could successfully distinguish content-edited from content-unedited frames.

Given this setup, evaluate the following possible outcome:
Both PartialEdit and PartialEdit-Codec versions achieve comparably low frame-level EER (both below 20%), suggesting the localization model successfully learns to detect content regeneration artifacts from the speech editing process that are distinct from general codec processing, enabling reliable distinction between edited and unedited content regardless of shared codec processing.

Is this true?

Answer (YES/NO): NO